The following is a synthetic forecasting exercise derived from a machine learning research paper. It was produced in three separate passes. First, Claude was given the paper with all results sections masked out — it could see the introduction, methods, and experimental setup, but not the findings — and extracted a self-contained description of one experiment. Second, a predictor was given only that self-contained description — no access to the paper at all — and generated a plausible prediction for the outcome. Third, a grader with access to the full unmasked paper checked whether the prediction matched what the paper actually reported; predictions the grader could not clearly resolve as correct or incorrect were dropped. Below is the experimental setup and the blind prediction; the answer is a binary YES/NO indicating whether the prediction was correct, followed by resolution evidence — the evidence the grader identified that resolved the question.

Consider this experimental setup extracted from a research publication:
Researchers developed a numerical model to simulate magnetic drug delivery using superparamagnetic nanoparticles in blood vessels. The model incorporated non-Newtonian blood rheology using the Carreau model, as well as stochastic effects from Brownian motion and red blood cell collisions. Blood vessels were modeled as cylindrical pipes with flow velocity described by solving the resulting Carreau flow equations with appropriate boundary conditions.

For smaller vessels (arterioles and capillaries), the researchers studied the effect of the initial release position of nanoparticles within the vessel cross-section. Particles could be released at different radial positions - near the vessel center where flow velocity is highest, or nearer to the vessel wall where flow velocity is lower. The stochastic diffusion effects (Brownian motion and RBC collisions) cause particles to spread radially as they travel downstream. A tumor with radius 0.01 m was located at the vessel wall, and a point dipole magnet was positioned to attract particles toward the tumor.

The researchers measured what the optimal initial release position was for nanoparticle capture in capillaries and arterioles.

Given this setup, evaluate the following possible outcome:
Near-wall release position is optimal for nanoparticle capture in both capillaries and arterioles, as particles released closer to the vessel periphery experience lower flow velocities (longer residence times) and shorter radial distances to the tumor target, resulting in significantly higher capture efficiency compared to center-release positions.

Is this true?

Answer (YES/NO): NO